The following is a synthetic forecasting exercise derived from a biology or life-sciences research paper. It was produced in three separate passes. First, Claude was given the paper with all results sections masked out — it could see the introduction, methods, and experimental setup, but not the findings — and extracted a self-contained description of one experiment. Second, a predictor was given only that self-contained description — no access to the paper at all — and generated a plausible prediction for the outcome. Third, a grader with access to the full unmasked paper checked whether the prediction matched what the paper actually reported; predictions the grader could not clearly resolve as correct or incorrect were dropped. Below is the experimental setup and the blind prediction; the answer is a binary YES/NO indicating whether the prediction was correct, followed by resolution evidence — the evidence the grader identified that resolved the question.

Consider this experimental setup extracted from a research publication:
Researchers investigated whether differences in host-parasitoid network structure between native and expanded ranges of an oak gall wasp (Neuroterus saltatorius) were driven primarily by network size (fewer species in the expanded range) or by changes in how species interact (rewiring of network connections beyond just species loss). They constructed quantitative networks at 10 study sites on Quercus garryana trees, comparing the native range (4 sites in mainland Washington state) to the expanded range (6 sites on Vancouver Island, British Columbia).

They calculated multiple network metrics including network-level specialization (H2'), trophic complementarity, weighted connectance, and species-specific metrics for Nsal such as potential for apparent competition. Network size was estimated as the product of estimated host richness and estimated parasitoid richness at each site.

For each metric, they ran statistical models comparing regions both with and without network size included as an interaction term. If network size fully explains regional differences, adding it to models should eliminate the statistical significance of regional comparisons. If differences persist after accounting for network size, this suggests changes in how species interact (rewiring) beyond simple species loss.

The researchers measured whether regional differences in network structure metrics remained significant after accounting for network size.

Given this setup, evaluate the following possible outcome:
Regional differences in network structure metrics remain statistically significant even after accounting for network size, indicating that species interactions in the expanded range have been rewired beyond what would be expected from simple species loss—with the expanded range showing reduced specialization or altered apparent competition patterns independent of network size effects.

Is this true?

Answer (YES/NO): YES